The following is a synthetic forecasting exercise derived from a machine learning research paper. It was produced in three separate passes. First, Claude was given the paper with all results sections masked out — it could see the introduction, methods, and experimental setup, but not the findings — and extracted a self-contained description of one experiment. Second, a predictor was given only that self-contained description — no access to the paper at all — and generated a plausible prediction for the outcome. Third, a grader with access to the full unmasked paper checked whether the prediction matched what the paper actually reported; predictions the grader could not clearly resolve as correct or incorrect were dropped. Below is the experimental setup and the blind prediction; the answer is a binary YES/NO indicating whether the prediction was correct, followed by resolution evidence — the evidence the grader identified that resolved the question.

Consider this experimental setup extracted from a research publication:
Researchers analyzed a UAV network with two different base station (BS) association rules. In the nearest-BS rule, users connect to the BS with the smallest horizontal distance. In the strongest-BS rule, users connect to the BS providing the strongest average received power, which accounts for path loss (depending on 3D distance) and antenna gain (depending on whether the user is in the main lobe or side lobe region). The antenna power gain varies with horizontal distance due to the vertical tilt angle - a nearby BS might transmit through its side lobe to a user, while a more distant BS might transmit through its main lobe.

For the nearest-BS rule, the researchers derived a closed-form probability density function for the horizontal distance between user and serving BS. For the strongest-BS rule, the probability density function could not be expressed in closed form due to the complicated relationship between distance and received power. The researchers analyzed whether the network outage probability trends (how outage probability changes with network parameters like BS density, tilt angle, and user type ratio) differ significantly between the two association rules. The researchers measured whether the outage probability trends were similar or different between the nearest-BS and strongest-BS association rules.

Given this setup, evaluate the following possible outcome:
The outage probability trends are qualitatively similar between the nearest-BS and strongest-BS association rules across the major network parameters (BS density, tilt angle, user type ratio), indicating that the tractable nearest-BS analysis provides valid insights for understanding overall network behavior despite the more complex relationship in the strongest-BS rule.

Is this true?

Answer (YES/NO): YES